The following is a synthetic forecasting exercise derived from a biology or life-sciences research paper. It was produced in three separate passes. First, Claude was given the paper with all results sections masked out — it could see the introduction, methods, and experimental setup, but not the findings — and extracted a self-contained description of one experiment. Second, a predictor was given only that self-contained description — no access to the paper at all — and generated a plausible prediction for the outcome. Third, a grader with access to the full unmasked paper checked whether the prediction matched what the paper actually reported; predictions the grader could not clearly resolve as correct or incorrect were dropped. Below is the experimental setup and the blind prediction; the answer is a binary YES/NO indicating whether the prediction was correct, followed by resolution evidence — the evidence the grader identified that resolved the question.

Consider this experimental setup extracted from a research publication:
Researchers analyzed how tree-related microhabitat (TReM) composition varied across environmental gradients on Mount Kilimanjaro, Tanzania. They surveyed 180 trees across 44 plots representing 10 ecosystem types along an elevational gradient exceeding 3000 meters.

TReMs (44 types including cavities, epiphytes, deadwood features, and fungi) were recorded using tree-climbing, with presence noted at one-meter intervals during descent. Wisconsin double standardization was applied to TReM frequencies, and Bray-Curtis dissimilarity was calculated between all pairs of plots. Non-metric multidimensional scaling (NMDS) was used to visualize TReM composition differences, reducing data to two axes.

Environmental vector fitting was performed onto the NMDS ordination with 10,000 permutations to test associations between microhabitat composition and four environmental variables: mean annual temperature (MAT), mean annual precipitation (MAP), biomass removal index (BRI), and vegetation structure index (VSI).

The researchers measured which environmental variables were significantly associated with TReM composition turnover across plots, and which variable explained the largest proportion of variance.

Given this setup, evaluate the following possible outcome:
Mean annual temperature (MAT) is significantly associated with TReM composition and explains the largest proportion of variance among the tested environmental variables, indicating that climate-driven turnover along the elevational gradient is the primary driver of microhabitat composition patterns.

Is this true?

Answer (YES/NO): NO